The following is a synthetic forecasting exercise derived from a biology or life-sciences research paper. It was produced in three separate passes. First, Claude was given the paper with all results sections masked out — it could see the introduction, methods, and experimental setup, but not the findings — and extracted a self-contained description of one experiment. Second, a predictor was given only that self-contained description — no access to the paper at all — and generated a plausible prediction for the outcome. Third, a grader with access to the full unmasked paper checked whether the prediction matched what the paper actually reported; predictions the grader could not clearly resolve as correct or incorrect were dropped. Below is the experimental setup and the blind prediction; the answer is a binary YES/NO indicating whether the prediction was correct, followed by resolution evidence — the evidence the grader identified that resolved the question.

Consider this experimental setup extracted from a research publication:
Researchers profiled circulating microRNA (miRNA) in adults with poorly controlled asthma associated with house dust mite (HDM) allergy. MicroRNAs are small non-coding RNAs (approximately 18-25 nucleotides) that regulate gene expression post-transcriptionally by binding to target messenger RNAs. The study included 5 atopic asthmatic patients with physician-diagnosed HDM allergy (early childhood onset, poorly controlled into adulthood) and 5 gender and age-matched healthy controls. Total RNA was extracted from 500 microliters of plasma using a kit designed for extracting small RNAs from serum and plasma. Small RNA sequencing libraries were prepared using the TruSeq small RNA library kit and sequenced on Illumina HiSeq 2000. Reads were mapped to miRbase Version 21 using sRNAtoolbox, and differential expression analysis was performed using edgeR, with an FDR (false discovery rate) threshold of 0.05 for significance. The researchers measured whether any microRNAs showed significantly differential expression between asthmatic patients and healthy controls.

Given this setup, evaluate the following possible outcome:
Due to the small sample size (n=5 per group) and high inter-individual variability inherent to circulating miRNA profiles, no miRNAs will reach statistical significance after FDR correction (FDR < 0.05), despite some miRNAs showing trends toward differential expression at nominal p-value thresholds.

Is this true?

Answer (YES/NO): NO